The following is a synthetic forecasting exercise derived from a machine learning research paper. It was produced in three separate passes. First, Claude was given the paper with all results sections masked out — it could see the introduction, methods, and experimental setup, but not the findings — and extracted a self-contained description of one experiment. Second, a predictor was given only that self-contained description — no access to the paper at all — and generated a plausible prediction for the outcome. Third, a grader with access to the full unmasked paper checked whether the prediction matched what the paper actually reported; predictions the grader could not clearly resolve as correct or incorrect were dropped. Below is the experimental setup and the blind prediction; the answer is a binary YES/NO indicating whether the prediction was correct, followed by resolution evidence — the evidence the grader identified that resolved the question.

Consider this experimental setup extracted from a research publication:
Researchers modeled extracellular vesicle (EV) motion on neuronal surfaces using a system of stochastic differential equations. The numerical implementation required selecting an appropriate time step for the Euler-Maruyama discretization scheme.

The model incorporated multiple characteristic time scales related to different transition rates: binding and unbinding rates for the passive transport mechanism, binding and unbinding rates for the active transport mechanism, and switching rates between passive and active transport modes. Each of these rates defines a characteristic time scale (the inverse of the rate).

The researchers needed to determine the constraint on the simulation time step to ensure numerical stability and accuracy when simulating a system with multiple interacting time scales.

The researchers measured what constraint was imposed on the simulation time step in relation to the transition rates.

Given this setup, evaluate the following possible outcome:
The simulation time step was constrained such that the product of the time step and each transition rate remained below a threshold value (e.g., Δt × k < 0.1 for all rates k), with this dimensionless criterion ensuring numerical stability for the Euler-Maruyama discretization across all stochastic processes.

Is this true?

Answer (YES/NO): NO